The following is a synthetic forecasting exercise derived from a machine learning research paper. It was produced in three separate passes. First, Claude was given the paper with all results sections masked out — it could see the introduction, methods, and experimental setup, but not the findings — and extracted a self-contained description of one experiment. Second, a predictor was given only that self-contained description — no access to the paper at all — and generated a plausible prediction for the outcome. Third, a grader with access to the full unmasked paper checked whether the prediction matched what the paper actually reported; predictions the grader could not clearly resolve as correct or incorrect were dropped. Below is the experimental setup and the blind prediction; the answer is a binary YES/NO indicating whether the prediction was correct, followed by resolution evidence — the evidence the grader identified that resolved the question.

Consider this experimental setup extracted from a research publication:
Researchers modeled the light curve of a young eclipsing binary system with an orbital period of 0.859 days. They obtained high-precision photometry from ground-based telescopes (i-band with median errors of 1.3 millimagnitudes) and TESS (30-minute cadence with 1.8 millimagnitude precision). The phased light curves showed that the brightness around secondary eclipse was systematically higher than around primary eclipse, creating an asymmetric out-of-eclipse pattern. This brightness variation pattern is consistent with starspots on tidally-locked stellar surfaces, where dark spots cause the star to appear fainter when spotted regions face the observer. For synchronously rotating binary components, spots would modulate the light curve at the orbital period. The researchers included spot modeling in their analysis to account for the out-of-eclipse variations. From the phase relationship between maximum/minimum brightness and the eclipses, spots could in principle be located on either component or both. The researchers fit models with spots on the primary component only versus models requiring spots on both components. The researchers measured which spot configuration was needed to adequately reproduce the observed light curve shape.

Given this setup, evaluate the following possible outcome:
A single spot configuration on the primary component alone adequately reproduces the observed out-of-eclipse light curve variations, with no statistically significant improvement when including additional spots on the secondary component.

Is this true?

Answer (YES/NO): NO